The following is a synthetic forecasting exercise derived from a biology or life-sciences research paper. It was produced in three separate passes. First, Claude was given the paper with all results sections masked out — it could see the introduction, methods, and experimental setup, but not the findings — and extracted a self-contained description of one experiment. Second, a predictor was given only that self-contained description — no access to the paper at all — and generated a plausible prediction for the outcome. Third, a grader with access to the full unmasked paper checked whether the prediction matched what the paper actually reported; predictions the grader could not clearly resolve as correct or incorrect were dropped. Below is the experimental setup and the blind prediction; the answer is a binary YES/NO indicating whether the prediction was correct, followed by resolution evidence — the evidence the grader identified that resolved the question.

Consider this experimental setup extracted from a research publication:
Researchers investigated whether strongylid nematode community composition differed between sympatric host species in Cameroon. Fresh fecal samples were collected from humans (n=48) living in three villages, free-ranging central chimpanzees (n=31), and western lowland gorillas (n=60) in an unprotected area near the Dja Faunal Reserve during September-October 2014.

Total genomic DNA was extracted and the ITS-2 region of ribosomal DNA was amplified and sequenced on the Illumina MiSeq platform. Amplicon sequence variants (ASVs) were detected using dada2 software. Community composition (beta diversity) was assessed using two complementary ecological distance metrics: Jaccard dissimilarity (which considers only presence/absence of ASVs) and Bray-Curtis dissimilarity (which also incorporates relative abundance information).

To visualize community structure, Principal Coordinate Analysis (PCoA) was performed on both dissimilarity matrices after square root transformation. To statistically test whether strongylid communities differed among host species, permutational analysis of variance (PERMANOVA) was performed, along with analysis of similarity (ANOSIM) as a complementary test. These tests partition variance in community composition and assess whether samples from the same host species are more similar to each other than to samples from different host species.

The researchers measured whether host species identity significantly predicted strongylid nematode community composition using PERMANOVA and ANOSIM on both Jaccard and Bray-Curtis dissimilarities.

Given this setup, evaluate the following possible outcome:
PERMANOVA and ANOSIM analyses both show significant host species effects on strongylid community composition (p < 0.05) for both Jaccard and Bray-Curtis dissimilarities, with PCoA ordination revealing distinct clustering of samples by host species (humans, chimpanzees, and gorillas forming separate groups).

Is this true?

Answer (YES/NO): NO